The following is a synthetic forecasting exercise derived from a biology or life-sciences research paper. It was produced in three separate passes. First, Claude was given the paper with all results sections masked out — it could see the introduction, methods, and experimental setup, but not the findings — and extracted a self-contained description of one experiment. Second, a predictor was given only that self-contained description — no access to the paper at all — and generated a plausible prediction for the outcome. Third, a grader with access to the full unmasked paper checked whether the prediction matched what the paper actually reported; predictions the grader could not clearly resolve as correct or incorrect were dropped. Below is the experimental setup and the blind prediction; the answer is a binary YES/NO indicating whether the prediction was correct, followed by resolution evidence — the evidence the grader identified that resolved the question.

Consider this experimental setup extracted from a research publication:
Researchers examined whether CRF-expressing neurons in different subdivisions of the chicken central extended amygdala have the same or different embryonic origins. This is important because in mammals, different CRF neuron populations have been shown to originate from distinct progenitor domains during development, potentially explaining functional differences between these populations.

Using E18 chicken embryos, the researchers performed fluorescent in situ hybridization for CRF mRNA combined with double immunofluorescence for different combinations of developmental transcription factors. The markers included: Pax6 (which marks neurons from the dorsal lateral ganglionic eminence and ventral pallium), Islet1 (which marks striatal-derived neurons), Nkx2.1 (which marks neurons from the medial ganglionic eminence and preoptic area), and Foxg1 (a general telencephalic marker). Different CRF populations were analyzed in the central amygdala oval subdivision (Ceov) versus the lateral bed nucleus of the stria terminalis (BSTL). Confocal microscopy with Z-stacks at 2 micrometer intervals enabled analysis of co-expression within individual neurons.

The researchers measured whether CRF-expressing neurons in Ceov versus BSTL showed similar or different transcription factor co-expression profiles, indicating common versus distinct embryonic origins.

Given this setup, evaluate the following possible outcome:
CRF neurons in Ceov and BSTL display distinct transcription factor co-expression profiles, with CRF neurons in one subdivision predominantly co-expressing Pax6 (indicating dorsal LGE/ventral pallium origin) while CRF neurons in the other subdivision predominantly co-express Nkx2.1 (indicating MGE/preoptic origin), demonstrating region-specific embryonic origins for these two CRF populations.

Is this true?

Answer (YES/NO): NO